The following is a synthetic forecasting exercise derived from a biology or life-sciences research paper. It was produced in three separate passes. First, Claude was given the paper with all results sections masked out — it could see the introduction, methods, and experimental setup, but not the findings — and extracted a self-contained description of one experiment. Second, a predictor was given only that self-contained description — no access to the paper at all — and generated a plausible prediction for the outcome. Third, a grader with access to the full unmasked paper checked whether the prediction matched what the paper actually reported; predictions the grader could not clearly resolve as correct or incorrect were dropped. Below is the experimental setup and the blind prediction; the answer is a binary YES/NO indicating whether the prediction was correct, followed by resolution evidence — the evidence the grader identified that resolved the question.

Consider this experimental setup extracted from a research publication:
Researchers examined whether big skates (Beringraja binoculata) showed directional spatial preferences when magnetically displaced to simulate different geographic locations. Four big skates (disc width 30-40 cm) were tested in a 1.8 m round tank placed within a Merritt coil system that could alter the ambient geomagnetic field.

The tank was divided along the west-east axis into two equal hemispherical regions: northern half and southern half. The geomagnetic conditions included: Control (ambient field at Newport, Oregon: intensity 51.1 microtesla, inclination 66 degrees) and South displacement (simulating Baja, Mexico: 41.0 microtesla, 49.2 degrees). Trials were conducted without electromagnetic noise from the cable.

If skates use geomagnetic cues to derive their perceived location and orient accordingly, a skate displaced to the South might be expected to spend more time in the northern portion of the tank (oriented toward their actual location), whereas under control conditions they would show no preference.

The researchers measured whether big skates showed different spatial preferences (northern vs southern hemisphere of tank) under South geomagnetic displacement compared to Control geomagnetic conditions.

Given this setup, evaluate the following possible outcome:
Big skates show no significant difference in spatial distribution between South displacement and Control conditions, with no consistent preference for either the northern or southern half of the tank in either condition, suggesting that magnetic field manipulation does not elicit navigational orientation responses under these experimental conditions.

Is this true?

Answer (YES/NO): YES